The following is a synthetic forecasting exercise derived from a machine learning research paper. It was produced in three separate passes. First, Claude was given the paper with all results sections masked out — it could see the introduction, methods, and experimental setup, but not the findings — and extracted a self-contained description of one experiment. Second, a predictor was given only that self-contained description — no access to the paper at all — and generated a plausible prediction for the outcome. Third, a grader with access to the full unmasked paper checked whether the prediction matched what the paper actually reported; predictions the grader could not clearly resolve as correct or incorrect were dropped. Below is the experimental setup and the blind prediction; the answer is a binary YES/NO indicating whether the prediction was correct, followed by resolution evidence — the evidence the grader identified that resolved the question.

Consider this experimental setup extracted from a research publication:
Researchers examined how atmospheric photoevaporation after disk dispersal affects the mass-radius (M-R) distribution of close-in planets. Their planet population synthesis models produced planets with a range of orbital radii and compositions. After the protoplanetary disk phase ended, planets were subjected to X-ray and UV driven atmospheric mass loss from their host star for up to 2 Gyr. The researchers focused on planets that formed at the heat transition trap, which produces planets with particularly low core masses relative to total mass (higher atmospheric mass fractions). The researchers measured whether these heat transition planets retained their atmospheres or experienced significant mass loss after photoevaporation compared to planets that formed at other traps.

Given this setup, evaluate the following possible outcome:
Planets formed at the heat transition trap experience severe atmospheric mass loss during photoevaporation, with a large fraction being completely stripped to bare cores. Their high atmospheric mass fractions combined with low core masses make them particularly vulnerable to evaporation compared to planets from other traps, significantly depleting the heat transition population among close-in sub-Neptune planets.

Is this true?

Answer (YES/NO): NO